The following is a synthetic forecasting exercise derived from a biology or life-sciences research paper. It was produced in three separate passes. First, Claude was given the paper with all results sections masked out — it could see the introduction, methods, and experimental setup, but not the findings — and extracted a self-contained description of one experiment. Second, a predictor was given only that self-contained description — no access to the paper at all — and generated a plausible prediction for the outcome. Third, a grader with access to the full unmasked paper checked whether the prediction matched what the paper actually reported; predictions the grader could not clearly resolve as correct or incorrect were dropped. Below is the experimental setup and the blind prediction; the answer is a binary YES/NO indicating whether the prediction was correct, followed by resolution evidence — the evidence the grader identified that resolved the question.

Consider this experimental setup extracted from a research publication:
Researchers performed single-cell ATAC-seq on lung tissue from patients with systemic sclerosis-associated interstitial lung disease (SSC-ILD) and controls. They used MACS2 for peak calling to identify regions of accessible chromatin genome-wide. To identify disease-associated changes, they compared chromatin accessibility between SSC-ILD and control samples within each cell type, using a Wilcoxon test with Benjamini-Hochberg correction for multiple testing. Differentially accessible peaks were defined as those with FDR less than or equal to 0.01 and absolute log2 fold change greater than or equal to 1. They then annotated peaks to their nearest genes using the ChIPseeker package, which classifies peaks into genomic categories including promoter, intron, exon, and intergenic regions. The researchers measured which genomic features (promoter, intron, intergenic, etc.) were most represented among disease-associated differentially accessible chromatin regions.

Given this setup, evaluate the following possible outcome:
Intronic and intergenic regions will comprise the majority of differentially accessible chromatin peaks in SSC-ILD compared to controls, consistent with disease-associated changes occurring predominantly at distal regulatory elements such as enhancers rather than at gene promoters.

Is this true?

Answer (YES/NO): NO